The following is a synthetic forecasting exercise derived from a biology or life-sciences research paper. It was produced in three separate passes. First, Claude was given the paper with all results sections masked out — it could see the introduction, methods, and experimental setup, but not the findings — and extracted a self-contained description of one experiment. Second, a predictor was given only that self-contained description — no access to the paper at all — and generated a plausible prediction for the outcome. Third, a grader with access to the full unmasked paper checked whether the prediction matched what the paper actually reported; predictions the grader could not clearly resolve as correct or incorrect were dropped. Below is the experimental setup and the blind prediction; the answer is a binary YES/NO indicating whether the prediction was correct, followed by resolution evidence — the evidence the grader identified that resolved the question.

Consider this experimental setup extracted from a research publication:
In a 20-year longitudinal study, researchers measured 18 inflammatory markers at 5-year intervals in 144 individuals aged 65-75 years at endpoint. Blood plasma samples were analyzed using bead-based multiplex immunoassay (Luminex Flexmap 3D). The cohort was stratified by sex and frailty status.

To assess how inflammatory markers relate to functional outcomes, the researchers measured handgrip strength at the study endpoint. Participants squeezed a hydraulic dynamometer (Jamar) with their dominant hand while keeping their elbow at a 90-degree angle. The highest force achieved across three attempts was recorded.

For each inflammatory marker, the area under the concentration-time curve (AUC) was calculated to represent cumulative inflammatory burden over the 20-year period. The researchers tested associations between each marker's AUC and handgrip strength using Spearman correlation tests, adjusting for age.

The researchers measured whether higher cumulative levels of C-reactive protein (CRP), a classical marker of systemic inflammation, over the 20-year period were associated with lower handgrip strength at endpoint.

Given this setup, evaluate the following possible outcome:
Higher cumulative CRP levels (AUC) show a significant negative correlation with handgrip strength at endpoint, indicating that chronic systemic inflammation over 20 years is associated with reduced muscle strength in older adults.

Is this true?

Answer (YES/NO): YES